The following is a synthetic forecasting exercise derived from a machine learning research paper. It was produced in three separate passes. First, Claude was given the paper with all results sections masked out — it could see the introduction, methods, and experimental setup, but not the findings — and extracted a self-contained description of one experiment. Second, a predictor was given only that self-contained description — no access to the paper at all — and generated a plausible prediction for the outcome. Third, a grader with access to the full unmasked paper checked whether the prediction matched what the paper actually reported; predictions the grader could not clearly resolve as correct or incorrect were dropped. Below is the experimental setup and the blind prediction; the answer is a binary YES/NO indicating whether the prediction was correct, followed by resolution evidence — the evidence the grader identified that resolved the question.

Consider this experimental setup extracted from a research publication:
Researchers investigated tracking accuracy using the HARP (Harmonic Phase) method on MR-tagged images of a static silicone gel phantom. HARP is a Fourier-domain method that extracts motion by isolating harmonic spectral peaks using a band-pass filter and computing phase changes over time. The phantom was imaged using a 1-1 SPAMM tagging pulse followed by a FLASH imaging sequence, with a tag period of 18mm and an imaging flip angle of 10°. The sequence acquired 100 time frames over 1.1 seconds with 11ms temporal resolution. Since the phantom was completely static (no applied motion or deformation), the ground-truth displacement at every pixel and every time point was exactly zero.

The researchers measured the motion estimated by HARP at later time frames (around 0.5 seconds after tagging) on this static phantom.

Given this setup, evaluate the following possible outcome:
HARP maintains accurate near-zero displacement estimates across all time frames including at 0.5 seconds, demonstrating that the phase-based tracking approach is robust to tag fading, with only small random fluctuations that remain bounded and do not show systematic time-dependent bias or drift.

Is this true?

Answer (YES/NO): NO